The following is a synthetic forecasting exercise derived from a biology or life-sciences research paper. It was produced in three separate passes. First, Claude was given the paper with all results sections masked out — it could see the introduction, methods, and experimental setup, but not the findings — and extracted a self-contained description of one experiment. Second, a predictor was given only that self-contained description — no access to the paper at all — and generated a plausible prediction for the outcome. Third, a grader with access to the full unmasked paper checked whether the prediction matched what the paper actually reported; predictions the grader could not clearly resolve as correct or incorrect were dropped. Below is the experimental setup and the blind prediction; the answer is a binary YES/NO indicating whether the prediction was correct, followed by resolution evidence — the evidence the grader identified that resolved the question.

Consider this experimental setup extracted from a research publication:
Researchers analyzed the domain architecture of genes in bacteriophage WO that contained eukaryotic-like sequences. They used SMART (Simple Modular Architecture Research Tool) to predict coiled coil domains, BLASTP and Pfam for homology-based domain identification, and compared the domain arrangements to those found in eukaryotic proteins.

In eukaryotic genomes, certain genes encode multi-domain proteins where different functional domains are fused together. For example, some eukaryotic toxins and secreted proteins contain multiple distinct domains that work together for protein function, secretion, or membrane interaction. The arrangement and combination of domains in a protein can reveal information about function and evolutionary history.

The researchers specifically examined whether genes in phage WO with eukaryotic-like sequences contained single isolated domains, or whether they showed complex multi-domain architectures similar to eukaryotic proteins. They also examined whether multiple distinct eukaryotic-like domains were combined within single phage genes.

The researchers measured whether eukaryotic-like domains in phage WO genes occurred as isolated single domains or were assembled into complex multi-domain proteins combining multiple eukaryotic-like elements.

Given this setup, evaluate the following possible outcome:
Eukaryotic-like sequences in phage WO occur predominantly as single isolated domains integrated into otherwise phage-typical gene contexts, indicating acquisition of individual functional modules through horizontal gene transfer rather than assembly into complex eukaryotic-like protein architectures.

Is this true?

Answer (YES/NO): NO